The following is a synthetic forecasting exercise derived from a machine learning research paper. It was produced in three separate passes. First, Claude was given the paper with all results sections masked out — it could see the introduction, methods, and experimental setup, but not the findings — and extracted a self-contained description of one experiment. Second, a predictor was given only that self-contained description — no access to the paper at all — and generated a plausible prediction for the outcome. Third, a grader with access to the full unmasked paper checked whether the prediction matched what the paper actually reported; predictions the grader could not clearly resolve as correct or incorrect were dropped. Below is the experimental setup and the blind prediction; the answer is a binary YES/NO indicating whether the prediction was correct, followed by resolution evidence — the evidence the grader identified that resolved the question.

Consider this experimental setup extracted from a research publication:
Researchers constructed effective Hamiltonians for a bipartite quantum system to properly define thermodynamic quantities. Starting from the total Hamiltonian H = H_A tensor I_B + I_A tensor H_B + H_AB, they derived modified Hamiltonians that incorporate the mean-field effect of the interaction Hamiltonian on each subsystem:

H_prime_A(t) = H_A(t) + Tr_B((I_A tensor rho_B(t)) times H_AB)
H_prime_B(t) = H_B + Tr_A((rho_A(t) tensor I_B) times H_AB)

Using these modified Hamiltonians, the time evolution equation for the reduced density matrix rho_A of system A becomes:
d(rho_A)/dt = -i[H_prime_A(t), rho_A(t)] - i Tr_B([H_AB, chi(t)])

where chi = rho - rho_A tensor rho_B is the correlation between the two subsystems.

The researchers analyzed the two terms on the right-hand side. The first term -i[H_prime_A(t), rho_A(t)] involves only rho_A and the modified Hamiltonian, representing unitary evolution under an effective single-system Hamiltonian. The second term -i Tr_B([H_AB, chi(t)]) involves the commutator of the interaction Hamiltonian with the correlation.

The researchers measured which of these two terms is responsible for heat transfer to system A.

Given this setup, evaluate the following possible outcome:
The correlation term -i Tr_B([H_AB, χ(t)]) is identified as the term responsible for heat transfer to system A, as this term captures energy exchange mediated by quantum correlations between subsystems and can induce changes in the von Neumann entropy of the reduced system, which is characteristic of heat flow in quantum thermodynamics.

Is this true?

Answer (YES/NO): YES